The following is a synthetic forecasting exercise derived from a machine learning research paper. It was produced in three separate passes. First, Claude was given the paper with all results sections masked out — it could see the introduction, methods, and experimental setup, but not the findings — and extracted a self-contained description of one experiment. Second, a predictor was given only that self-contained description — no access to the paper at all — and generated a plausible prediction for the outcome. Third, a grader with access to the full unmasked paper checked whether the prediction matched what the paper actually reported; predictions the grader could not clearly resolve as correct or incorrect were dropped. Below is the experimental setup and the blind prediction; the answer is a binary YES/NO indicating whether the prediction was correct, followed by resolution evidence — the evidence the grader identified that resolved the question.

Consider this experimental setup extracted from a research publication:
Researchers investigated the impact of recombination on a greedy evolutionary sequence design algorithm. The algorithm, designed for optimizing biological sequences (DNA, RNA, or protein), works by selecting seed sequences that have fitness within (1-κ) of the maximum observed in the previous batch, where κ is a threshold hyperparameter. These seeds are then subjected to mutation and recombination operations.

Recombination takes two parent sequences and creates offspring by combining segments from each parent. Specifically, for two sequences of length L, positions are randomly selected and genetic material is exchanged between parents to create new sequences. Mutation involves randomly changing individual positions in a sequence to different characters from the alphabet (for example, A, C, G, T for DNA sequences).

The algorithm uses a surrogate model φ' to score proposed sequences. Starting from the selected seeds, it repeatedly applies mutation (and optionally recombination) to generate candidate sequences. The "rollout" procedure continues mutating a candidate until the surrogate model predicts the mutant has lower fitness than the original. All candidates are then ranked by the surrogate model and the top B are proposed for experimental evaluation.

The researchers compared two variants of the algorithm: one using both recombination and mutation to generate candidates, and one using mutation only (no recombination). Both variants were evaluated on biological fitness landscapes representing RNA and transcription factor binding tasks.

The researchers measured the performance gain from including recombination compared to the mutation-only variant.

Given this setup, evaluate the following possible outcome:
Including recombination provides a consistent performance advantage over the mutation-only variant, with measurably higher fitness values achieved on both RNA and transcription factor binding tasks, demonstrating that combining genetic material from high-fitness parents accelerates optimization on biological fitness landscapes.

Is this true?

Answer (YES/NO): NO